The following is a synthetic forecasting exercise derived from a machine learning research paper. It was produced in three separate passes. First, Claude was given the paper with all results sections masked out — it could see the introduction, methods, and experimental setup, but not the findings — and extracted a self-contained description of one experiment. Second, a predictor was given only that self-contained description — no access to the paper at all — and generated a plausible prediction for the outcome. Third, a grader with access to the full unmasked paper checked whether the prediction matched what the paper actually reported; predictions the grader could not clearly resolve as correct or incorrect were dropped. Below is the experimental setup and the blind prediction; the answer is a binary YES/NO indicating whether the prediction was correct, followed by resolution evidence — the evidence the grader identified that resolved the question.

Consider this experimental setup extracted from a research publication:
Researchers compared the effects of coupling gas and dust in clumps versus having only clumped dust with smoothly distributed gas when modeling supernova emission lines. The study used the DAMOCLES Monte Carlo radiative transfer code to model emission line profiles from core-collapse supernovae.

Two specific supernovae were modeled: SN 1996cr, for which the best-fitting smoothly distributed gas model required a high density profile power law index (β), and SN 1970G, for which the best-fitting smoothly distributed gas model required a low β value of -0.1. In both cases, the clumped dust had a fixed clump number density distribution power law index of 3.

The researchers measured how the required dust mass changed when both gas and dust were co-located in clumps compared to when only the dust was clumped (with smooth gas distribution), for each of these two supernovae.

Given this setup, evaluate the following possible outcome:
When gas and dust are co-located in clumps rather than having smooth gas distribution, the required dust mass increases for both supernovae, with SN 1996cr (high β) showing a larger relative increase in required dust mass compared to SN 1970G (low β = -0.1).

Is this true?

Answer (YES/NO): NO